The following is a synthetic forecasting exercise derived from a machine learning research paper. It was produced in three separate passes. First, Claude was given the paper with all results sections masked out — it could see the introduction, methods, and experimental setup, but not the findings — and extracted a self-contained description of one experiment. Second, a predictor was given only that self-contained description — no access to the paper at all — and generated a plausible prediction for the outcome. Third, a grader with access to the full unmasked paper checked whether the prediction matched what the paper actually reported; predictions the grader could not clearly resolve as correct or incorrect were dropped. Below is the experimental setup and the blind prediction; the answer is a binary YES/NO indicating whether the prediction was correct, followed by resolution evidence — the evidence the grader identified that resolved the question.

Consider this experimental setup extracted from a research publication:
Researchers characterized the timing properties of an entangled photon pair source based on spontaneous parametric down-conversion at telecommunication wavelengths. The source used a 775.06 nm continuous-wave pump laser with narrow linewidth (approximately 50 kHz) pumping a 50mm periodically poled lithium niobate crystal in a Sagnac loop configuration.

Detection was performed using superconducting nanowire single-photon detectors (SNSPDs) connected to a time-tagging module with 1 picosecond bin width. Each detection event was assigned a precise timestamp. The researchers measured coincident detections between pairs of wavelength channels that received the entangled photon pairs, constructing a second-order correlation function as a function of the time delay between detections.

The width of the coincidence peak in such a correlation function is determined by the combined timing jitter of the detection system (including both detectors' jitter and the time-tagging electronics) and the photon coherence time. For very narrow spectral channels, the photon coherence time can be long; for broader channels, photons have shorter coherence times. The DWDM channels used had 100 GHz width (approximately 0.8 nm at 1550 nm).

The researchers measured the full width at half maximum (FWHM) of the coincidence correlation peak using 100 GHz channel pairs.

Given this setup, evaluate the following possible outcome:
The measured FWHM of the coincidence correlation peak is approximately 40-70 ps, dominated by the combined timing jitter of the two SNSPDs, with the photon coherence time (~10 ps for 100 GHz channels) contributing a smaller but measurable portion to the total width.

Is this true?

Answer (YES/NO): NO